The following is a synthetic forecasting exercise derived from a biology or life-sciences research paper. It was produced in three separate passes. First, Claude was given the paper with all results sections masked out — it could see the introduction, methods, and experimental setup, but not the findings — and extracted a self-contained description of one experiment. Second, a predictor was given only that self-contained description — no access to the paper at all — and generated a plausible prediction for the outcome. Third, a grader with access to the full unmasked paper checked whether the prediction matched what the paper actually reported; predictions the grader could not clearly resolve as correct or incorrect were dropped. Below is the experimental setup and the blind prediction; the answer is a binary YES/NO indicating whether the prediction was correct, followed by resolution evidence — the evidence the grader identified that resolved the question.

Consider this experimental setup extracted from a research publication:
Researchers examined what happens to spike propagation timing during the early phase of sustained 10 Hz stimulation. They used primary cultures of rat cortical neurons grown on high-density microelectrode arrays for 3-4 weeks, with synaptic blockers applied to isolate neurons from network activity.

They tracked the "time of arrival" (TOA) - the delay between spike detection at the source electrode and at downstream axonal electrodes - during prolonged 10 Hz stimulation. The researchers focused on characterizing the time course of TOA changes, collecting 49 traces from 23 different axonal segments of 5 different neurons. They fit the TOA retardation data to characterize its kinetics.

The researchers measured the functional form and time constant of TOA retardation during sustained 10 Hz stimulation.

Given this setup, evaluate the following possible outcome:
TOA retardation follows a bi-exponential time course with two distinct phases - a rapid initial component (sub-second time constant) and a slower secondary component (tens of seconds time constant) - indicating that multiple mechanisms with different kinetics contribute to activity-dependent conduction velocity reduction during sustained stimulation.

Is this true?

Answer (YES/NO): NO